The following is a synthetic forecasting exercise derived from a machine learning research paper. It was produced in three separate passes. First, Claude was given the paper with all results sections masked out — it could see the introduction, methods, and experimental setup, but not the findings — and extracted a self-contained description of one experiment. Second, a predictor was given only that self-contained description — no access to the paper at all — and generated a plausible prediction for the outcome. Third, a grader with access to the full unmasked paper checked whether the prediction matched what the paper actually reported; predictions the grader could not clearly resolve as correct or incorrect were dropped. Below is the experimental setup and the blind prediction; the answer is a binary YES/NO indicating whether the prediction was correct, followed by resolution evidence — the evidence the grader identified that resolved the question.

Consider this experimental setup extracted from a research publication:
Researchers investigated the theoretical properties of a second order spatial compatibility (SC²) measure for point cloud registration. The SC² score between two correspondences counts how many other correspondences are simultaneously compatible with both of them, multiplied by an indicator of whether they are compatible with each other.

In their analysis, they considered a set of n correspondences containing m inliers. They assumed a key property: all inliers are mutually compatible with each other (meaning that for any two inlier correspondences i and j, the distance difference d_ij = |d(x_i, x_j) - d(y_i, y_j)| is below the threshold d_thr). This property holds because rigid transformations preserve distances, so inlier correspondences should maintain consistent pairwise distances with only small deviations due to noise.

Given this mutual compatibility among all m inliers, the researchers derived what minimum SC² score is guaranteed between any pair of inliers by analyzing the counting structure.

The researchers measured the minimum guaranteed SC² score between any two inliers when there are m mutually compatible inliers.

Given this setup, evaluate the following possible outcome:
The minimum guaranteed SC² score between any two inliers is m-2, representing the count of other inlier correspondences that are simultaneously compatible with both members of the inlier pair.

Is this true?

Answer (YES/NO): YES